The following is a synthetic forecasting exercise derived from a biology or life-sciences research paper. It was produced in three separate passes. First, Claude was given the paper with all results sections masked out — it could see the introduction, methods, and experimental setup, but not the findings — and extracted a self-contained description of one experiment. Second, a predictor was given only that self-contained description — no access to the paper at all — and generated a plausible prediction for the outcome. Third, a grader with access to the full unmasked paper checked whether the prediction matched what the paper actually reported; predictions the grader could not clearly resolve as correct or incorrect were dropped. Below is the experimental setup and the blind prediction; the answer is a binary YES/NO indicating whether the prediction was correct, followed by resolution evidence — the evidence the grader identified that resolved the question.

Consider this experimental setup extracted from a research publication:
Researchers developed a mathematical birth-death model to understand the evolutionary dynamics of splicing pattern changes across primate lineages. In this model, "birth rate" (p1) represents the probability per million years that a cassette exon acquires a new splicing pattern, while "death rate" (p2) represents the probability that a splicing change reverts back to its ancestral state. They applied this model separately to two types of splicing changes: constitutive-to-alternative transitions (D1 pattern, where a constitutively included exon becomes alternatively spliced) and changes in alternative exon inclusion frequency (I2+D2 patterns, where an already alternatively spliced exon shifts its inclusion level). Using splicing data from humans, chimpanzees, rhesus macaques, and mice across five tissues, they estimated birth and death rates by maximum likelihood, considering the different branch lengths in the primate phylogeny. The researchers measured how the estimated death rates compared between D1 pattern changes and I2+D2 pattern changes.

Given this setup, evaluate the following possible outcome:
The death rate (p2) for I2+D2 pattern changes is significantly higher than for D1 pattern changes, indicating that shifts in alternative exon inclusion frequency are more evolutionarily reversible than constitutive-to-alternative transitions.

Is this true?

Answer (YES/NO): NO